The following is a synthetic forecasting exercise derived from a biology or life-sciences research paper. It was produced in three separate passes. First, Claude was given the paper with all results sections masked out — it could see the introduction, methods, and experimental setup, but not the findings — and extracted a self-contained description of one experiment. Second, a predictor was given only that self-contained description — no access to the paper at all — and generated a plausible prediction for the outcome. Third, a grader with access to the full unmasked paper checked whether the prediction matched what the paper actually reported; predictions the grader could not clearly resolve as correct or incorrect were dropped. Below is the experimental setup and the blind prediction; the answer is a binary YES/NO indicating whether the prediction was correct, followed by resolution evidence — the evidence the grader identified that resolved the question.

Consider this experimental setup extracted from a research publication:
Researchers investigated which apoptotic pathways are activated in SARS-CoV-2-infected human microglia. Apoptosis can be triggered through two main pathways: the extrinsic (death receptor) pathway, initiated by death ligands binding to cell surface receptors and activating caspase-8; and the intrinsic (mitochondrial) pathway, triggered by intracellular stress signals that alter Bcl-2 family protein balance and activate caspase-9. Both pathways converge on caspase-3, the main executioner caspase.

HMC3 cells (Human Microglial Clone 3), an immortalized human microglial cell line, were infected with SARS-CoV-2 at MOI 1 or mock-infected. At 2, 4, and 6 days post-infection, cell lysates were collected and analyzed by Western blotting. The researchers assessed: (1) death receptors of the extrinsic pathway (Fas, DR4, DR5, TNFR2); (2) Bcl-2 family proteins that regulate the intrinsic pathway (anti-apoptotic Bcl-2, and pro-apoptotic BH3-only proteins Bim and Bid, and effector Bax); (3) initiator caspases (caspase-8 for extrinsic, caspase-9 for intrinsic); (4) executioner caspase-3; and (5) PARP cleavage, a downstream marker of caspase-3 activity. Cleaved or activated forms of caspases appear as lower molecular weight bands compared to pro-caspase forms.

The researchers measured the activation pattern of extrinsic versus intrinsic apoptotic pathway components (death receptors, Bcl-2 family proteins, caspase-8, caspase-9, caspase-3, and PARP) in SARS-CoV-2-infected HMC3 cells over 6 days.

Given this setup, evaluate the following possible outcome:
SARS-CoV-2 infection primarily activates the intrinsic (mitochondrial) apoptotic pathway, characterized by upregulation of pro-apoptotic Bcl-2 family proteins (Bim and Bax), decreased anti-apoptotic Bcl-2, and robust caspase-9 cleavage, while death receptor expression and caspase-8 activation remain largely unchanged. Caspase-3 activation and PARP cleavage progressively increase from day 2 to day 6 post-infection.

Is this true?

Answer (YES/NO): NO